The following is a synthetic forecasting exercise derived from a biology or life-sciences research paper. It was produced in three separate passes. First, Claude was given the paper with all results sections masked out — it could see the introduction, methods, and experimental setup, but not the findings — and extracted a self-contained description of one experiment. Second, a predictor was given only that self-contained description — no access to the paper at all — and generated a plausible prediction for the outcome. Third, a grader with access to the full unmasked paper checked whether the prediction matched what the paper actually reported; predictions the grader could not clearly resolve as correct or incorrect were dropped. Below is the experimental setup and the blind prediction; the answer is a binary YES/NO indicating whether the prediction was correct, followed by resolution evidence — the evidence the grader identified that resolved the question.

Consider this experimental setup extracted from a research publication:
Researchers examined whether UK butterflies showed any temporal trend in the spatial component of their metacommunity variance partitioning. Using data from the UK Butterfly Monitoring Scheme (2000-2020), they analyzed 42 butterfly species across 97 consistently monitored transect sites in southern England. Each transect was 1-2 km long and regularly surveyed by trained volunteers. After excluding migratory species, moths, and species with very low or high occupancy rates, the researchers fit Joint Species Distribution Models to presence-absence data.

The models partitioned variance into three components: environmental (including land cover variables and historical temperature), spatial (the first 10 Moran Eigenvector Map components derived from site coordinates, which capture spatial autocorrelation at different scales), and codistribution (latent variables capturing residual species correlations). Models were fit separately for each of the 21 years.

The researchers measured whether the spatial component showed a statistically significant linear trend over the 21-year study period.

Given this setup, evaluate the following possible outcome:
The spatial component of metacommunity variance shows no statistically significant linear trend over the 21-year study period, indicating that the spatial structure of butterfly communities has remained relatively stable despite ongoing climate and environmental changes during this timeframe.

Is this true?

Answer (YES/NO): YES